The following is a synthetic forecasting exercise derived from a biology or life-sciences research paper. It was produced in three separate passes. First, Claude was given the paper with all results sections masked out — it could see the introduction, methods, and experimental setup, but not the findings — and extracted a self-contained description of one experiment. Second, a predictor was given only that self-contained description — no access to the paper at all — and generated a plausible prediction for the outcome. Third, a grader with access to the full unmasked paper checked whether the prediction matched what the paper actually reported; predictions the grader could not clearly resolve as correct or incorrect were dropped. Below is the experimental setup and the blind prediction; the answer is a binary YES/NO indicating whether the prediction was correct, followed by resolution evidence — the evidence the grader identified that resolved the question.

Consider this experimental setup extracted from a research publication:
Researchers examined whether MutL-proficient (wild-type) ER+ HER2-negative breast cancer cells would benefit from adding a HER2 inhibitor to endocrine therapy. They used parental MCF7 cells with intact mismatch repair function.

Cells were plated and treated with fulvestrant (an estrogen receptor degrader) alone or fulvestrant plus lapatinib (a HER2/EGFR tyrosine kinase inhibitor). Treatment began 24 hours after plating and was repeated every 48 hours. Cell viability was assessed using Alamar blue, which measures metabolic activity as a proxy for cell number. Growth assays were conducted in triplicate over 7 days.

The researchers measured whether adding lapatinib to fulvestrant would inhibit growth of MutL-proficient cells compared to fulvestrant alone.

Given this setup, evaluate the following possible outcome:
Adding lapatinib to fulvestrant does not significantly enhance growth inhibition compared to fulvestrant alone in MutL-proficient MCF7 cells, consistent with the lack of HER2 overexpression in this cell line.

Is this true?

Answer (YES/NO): YES